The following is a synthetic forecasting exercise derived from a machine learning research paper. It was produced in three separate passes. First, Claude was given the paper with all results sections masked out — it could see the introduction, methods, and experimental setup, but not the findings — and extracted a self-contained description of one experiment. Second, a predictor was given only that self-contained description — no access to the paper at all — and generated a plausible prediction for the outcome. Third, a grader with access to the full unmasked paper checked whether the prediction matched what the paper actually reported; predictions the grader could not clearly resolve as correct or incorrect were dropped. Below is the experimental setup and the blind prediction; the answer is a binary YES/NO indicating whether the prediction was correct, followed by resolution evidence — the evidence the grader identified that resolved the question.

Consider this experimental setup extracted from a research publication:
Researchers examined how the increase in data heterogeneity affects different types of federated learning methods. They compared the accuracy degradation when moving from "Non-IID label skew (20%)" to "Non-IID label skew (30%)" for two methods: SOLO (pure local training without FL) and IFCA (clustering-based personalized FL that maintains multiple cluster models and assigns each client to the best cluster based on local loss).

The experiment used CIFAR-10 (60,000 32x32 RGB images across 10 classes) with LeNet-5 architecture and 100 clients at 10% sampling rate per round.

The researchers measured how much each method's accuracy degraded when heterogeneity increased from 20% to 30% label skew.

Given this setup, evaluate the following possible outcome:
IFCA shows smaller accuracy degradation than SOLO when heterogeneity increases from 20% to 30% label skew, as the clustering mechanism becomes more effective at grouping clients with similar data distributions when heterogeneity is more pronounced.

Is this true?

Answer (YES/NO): YES